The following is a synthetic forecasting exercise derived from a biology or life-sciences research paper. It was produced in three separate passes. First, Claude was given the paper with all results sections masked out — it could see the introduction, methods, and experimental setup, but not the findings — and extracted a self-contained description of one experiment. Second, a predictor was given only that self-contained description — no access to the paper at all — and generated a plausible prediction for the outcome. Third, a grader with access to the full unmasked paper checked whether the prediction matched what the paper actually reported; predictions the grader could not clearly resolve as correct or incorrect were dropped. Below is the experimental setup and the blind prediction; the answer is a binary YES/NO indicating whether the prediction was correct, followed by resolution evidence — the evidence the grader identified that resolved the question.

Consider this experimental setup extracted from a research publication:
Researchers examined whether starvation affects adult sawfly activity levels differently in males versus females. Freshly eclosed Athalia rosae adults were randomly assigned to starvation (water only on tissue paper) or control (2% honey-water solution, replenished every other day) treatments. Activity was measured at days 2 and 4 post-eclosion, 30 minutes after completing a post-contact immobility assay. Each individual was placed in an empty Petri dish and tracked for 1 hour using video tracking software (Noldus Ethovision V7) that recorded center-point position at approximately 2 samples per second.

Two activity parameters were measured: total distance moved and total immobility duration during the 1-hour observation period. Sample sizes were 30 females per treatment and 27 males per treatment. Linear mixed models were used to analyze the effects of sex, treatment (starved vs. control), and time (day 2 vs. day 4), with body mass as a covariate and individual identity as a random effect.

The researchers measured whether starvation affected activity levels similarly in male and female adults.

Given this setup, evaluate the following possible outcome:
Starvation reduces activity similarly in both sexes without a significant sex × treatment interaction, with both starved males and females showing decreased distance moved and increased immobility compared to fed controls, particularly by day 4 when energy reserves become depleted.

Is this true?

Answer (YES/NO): NO